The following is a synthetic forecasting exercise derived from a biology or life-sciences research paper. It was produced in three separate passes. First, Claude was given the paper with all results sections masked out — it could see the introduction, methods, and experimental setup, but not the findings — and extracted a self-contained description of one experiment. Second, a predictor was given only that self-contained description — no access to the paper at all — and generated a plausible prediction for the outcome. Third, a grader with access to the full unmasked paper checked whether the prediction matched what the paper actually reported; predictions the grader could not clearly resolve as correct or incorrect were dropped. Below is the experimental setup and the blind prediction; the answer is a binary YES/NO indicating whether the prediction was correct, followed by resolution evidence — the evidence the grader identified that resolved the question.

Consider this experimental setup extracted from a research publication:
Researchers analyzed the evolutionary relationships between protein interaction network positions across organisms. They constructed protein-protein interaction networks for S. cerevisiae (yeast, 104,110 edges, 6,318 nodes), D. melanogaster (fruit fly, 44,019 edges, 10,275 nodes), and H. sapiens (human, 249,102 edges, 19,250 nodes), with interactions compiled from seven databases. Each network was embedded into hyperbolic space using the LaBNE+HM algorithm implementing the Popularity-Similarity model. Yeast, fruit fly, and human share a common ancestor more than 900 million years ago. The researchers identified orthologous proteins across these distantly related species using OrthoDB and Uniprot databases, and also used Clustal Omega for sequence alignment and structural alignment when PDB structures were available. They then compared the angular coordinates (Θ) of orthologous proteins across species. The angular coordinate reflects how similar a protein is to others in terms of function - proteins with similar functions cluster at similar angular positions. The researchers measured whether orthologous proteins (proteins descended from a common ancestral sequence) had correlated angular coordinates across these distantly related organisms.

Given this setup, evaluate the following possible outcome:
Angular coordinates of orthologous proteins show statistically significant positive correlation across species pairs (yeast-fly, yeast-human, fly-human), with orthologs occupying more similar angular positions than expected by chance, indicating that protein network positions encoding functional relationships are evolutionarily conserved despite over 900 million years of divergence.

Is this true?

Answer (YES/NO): NO